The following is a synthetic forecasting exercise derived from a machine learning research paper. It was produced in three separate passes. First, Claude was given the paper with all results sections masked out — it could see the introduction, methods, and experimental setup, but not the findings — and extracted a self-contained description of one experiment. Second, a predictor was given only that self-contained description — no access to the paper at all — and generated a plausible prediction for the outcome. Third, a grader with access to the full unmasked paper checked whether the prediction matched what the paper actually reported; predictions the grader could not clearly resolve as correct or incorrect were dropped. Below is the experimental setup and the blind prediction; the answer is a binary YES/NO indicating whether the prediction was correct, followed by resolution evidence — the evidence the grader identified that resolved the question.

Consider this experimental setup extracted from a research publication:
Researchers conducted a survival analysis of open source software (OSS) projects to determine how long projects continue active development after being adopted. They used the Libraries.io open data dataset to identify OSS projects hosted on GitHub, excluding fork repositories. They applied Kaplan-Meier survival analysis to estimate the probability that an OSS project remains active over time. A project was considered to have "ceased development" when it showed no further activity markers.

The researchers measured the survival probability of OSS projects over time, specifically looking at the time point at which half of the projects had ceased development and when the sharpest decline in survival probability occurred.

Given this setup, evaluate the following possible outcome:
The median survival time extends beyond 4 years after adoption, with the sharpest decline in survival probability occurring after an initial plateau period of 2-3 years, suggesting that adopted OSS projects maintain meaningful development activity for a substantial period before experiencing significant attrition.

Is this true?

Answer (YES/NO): NO